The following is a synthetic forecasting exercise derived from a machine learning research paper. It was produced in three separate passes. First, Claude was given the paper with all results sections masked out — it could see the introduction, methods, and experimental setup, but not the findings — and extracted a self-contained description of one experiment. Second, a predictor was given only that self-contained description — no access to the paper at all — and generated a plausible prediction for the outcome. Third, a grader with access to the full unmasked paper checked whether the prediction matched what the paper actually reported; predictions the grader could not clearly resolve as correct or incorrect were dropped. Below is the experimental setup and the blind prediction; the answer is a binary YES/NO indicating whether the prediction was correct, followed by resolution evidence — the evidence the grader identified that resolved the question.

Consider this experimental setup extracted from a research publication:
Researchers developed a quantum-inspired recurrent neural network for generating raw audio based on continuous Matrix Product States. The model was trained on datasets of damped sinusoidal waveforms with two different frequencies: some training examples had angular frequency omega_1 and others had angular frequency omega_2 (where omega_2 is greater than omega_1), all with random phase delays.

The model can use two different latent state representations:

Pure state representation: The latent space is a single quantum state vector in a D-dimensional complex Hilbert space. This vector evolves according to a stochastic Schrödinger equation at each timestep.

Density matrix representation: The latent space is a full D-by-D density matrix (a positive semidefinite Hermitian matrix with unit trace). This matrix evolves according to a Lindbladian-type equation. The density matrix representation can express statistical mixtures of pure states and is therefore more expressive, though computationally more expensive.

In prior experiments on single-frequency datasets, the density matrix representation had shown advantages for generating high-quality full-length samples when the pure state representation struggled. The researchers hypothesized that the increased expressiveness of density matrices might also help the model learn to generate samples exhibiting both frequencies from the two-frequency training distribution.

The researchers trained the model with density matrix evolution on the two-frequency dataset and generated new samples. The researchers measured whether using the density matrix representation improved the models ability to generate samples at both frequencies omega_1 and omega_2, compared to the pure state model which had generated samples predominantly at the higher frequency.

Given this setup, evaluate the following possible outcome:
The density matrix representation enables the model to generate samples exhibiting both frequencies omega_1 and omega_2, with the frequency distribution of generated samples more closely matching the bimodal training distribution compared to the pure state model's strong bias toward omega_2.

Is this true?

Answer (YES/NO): NO